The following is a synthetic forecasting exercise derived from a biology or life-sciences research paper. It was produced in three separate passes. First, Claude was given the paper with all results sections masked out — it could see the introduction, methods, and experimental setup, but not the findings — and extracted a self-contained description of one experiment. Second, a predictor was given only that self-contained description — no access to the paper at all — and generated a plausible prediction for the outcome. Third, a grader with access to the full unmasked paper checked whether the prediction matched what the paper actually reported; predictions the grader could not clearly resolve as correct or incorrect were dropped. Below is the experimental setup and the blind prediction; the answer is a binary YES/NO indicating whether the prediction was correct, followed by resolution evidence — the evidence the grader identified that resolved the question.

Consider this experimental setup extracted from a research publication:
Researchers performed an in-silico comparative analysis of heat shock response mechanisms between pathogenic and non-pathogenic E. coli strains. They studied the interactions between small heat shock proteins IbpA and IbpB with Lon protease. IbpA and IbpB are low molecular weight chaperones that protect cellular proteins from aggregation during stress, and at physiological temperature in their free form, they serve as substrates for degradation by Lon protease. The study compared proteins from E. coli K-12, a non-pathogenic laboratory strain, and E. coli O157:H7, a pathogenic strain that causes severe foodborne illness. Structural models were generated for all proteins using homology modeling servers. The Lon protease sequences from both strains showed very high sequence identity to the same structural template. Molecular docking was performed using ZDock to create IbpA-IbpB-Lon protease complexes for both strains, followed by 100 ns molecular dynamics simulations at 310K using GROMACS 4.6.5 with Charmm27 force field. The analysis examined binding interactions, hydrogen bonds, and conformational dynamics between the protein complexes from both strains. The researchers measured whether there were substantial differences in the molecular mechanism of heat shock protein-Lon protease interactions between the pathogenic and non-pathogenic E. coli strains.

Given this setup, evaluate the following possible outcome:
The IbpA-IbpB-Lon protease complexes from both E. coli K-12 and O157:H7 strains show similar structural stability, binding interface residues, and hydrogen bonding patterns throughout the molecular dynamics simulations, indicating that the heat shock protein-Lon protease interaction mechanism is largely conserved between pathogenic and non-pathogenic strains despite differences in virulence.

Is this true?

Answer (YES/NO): YES